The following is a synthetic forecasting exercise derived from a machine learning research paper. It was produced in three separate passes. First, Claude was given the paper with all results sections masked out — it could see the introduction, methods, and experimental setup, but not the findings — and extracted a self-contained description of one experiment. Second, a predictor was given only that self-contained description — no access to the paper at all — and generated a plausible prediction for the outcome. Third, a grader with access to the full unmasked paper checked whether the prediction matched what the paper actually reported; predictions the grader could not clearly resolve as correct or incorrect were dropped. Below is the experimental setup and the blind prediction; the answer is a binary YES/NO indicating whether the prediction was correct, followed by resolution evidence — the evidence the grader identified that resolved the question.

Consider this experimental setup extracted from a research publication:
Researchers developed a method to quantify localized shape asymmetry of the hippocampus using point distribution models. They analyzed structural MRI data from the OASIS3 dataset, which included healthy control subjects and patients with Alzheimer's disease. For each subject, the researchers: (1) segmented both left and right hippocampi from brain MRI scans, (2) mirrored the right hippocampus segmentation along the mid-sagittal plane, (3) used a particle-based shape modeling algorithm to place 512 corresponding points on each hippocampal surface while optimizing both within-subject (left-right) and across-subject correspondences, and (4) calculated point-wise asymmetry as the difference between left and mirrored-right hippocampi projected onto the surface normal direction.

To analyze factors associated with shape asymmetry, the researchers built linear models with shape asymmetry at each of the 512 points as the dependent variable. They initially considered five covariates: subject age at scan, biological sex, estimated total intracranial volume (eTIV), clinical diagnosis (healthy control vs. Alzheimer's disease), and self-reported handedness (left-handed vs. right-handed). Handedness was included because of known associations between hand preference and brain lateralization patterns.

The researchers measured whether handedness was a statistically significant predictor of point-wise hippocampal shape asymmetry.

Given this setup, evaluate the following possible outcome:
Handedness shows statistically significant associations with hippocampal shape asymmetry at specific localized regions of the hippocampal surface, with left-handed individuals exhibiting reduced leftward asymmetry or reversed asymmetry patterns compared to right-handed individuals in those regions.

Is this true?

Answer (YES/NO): NO